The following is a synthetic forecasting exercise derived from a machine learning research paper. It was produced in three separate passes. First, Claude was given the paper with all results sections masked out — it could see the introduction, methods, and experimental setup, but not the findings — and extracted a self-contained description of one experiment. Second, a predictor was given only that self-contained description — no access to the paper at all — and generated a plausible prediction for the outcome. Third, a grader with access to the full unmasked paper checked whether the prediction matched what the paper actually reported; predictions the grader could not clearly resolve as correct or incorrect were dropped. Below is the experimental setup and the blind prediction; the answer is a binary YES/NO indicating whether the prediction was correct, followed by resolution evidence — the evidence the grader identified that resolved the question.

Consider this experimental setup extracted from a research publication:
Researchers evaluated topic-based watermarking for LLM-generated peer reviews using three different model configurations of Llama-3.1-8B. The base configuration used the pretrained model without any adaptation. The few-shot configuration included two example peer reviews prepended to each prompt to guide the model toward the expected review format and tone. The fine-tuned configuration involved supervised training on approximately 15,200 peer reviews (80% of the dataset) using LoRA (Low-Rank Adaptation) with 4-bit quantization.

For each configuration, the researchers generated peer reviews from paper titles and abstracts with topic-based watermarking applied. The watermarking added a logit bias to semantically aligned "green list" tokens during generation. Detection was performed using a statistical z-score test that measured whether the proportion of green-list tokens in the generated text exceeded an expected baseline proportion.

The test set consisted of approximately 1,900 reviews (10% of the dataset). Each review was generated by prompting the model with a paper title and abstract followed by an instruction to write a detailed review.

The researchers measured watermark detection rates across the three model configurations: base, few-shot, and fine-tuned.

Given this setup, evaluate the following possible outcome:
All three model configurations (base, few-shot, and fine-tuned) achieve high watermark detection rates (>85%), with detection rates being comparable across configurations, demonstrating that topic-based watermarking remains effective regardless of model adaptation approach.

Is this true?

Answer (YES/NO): NO